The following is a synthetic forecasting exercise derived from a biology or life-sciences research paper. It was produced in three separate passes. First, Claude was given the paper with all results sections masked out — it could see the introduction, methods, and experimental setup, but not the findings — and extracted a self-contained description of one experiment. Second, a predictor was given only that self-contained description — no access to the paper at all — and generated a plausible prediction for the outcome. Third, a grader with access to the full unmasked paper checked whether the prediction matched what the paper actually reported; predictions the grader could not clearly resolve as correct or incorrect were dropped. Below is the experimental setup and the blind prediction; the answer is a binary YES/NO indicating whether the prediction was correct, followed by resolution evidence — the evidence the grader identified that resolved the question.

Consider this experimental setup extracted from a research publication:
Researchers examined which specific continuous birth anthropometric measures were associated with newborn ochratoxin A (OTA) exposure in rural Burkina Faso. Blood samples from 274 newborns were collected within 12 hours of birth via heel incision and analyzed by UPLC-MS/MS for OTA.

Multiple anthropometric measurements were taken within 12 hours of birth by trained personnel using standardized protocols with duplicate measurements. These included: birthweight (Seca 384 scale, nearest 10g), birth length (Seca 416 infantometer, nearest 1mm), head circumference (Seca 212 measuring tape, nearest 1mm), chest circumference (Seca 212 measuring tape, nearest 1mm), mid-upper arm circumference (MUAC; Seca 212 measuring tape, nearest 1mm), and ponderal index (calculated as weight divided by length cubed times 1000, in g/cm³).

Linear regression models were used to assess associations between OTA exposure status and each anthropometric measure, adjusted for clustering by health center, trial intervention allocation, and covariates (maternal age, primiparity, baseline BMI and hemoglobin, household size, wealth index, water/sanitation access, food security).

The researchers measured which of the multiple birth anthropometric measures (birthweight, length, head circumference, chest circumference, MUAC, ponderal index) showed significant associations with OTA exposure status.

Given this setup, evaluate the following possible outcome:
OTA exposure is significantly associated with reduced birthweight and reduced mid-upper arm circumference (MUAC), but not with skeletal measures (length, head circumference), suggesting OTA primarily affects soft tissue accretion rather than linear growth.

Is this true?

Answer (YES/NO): NO